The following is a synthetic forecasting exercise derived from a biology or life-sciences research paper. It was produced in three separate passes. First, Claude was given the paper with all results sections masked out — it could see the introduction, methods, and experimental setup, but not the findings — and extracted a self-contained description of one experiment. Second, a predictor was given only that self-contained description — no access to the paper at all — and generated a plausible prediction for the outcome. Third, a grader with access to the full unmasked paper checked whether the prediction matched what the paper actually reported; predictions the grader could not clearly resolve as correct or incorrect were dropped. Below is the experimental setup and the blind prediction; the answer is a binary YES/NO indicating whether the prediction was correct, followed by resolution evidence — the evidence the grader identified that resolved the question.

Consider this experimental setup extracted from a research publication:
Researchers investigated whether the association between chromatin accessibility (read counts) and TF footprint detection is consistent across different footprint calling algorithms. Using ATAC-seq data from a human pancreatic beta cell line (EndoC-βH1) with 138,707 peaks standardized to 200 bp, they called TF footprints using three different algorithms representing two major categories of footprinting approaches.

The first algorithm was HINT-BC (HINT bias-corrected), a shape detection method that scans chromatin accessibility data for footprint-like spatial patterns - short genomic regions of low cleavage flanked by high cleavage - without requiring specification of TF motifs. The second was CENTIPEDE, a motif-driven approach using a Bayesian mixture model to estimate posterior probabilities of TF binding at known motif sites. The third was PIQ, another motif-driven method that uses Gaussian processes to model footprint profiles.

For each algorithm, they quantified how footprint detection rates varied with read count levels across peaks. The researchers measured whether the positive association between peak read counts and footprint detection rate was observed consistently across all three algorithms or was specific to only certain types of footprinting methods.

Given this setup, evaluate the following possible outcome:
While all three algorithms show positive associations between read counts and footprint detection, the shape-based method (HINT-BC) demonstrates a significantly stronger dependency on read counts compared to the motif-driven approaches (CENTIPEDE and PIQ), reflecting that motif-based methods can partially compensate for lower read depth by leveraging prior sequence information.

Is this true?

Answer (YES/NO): NO